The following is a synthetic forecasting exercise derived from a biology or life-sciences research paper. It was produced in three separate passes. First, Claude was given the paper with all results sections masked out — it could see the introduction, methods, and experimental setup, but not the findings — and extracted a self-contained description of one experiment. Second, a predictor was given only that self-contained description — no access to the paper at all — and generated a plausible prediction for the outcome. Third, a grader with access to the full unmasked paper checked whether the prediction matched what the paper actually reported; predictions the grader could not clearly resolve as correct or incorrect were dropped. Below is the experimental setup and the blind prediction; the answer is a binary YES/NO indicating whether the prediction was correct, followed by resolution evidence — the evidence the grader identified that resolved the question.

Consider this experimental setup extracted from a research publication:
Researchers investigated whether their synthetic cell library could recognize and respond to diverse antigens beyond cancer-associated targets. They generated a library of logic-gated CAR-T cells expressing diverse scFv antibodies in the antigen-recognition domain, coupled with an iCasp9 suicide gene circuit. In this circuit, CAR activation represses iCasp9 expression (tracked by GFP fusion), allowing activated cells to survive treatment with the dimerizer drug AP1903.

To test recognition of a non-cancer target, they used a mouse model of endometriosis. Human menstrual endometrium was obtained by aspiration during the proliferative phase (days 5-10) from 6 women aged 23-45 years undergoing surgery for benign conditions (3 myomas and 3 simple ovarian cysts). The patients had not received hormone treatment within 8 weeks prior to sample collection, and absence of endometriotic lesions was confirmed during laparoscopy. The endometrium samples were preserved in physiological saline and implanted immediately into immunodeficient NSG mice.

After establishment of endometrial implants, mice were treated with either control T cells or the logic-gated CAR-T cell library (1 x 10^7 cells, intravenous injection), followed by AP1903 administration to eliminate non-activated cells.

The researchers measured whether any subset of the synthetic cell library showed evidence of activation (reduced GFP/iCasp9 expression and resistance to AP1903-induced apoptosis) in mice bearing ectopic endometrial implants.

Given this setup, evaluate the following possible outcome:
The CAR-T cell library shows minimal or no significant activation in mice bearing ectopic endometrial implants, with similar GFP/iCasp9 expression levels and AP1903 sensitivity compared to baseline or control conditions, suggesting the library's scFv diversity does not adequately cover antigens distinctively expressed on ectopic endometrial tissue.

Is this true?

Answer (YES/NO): NO